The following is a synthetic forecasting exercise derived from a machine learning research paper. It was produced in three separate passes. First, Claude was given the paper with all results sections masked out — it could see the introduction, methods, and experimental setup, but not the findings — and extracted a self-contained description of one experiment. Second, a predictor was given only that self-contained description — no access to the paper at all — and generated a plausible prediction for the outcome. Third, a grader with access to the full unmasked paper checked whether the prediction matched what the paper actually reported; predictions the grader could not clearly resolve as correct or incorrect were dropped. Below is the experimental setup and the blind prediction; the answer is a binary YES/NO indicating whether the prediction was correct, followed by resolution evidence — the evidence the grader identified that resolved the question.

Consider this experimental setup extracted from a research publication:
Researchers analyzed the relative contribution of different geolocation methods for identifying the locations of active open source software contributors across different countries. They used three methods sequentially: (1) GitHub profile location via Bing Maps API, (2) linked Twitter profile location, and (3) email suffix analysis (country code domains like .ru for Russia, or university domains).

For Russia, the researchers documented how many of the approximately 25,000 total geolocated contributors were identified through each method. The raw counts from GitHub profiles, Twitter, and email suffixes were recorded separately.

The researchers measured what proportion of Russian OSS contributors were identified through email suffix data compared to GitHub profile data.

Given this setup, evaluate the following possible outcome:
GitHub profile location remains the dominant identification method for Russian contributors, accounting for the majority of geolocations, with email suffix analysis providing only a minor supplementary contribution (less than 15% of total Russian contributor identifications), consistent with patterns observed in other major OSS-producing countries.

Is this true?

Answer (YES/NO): NO